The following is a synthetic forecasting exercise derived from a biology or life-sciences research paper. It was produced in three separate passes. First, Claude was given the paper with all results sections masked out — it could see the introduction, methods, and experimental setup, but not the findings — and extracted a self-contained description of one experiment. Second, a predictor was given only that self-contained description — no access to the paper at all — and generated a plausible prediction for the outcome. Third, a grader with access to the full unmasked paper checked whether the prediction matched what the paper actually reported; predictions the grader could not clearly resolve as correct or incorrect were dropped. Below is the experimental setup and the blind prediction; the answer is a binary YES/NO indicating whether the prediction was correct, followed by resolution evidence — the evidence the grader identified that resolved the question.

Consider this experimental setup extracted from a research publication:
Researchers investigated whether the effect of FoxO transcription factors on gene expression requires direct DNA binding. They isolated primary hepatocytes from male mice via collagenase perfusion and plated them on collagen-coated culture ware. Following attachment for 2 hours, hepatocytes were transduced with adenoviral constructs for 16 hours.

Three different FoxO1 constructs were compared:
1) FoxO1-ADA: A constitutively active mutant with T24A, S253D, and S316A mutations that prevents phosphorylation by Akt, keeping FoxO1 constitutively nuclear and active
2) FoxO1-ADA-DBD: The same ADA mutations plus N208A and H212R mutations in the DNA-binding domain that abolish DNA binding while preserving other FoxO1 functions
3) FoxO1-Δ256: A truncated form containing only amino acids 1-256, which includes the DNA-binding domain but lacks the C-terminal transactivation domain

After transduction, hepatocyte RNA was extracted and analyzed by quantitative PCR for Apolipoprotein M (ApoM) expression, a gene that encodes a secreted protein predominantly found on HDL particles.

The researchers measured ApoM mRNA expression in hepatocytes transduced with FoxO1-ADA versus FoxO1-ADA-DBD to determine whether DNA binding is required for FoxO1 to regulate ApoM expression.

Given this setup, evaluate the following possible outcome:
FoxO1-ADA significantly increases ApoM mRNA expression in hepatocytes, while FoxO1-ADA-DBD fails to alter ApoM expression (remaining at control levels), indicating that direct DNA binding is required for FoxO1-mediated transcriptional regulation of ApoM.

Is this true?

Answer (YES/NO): YES